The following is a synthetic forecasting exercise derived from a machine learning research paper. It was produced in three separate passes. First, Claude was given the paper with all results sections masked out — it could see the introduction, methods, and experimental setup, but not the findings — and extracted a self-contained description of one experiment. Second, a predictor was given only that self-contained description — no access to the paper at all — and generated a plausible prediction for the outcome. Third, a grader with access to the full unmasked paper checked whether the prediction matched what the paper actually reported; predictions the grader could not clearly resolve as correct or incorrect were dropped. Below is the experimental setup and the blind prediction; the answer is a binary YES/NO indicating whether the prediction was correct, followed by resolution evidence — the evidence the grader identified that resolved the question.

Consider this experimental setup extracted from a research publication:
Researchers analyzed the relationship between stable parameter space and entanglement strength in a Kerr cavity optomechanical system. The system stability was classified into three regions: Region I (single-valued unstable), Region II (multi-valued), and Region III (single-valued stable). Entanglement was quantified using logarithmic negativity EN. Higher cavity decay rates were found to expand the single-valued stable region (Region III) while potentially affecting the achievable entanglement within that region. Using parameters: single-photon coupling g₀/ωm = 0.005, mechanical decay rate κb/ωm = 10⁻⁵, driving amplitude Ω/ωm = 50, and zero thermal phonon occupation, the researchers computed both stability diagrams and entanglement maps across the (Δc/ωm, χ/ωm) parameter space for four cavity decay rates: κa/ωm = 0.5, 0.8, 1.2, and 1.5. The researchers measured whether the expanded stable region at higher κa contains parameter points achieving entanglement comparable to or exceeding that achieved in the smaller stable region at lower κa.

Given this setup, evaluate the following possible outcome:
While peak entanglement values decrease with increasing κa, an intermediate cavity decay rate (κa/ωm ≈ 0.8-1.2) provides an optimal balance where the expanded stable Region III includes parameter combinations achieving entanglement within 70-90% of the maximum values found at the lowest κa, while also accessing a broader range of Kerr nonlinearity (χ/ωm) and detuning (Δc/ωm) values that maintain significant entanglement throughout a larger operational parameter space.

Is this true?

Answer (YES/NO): NO